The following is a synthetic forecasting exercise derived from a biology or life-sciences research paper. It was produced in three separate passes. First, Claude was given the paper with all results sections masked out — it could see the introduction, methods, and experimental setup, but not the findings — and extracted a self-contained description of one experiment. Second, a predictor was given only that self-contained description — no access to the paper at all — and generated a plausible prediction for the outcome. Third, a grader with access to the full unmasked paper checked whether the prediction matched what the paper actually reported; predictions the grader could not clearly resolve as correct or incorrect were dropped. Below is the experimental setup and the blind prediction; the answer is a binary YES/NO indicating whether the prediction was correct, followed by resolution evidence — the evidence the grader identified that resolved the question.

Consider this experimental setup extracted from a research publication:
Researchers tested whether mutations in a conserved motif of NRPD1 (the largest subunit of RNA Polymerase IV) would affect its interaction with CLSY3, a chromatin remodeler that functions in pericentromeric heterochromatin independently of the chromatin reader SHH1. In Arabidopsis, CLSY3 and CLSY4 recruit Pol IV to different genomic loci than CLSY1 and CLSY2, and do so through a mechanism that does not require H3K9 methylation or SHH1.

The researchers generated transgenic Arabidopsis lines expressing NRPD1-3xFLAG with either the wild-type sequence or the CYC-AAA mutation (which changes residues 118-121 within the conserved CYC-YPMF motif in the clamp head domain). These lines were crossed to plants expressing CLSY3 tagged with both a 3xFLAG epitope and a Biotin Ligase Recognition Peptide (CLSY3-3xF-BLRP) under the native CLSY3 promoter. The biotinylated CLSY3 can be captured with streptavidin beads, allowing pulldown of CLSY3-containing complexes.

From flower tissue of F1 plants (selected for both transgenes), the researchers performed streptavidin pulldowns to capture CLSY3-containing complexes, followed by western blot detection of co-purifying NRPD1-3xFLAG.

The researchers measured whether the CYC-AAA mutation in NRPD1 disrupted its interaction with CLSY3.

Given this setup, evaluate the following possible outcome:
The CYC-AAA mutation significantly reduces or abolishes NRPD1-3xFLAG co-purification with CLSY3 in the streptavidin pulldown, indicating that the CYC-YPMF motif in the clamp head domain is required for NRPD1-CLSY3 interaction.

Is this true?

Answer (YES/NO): YES